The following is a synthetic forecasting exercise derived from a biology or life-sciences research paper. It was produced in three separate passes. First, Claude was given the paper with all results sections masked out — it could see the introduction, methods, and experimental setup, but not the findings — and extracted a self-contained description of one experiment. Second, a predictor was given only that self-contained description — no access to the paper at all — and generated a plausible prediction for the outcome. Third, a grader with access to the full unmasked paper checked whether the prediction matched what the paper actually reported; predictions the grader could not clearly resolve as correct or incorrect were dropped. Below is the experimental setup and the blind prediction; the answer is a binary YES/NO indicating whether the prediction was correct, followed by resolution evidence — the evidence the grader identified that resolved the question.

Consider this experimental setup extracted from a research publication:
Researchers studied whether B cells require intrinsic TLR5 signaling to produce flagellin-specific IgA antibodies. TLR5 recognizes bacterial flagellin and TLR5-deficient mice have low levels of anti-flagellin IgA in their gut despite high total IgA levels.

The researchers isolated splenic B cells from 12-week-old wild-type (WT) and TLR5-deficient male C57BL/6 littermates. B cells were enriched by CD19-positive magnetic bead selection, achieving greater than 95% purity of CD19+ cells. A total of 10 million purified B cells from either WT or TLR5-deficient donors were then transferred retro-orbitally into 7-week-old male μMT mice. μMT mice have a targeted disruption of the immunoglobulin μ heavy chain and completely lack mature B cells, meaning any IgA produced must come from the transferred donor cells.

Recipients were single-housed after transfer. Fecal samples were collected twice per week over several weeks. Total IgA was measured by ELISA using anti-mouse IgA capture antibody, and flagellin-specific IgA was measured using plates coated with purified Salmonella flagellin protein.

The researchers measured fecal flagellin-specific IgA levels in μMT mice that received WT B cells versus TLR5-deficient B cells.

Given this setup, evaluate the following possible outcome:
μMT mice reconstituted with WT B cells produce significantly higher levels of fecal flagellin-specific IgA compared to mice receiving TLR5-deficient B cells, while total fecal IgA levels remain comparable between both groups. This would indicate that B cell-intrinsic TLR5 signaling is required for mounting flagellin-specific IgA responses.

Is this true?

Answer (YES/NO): NO